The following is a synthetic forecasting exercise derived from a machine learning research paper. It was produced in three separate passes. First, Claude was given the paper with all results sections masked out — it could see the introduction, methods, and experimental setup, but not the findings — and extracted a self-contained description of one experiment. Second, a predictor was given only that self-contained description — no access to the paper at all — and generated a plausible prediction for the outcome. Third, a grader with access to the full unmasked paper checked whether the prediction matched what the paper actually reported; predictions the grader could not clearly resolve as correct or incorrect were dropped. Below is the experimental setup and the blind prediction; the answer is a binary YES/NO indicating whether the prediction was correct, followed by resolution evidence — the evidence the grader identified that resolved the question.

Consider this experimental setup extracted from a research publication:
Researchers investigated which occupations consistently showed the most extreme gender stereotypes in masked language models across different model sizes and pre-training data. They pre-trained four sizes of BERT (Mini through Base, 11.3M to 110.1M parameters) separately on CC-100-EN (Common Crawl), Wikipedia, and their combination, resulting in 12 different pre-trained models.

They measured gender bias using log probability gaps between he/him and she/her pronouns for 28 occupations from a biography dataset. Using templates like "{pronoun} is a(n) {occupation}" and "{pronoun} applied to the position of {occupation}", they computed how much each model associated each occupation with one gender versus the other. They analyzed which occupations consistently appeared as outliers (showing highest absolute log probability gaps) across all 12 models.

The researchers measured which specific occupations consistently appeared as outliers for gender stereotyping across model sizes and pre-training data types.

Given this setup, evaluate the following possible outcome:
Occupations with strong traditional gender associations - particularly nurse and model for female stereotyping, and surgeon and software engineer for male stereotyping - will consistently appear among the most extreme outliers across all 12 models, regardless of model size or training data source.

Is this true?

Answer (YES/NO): NO